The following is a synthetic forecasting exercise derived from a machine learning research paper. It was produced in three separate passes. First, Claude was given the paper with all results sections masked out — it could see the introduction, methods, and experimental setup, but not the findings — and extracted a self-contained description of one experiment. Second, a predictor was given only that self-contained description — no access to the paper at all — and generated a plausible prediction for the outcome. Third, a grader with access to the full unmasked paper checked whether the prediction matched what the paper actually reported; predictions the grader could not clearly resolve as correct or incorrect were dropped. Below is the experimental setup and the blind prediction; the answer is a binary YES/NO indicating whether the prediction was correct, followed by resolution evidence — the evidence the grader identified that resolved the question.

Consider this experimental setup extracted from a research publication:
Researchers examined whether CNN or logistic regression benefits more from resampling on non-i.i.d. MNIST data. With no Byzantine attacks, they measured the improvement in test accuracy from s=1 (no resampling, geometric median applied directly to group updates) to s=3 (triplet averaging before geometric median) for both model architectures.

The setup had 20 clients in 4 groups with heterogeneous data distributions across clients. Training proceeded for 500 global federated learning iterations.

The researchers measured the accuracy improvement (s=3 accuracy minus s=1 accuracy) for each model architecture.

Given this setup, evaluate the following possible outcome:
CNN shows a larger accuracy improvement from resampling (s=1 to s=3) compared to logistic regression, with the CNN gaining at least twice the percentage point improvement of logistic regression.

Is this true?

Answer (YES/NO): NO